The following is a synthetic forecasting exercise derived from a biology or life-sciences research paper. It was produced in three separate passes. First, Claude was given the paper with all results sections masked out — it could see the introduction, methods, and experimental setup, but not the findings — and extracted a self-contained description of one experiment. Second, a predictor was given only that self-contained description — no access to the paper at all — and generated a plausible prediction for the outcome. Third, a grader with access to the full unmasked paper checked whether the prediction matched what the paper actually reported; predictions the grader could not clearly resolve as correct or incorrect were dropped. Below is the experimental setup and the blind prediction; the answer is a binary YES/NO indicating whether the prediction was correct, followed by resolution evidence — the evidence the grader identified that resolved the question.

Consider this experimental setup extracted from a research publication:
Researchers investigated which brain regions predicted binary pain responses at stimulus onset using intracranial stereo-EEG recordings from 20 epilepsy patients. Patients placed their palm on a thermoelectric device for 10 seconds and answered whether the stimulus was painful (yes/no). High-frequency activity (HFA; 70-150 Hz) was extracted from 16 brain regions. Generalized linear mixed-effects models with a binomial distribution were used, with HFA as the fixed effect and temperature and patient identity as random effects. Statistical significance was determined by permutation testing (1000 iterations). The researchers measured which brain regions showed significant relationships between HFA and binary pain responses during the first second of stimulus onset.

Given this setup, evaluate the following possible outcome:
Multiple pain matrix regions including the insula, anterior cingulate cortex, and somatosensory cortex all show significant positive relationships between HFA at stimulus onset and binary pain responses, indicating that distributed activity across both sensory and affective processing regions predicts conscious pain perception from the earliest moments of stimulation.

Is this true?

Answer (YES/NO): NO